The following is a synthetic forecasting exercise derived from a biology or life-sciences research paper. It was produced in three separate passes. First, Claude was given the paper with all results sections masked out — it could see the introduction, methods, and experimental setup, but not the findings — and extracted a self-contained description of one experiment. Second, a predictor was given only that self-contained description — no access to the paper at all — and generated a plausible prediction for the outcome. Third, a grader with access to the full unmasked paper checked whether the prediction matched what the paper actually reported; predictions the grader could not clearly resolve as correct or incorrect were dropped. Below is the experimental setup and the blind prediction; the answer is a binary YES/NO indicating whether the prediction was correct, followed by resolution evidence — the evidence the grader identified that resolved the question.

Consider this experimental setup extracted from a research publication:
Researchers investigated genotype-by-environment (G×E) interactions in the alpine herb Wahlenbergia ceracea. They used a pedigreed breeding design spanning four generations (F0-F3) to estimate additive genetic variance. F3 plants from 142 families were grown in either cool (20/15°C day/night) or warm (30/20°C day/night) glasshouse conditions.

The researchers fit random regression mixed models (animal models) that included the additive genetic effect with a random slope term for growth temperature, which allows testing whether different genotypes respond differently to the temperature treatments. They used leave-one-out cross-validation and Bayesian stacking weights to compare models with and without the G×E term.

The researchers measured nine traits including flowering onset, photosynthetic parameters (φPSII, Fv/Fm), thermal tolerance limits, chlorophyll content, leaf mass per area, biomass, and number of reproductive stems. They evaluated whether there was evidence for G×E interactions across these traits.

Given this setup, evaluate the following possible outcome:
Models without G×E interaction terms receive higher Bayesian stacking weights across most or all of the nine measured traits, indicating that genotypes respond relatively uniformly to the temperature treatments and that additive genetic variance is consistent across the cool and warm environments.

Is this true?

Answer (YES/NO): YES